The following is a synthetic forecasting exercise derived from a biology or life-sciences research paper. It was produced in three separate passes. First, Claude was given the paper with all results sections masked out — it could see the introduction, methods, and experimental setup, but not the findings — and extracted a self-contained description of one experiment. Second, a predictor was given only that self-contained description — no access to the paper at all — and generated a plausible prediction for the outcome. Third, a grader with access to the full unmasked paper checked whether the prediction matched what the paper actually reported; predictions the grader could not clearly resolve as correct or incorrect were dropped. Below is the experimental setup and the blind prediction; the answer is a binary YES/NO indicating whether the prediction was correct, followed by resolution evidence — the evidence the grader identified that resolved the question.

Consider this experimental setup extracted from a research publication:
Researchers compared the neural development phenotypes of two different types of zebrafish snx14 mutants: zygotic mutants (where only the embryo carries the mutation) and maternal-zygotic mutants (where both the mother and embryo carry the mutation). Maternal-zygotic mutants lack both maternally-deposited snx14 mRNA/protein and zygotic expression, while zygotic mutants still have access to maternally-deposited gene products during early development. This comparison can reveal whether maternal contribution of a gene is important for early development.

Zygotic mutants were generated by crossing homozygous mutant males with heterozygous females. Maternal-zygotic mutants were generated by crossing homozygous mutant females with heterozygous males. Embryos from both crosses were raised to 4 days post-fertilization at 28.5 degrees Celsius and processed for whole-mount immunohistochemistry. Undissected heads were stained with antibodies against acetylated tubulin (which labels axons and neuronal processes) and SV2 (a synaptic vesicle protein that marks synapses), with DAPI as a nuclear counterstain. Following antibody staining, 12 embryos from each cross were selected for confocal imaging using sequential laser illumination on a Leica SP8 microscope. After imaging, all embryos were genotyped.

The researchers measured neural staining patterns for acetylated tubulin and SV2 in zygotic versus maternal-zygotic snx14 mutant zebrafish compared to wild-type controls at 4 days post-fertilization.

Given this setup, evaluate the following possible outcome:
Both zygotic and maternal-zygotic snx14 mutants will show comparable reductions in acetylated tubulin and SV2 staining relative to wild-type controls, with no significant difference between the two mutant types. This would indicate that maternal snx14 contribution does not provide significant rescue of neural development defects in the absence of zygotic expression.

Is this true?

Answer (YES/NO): NO